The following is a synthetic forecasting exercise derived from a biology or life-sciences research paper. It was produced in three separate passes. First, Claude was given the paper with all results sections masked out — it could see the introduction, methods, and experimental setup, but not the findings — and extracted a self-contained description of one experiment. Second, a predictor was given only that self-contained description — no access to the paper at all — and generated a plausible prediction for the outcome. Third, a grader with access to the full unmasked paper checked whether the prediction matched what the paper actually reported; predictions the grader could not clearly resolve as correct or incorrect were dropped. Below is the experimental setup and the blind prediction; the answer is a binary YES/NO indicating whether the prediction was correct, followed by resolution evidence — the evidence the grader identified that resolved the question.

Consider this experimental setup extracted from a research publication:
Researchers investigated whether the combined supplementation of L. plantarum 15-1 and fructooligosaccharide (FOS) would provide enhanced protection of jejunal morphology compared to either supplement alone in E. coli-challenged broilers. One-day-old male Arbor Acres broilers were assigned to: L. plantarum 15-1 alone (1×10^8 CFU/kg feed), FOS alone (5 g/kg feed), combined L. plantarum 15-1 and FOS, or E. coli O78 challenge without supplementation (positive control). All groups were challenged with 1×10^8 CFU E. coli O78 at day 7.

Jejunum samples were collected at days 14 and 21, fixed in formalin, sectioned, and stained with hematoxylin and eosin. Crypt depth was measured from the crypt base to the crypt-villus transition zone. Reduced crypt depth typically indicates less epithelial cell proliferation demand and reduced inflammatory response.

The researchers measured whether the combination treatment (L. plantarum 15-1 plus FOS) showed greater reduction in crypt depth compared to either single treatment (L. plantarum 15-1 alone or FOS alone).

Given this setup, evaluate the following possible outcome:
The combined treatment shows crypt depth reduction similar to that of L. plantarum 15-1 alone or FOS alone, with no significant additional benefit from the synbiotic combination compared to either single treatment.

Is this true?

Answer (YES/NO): YES